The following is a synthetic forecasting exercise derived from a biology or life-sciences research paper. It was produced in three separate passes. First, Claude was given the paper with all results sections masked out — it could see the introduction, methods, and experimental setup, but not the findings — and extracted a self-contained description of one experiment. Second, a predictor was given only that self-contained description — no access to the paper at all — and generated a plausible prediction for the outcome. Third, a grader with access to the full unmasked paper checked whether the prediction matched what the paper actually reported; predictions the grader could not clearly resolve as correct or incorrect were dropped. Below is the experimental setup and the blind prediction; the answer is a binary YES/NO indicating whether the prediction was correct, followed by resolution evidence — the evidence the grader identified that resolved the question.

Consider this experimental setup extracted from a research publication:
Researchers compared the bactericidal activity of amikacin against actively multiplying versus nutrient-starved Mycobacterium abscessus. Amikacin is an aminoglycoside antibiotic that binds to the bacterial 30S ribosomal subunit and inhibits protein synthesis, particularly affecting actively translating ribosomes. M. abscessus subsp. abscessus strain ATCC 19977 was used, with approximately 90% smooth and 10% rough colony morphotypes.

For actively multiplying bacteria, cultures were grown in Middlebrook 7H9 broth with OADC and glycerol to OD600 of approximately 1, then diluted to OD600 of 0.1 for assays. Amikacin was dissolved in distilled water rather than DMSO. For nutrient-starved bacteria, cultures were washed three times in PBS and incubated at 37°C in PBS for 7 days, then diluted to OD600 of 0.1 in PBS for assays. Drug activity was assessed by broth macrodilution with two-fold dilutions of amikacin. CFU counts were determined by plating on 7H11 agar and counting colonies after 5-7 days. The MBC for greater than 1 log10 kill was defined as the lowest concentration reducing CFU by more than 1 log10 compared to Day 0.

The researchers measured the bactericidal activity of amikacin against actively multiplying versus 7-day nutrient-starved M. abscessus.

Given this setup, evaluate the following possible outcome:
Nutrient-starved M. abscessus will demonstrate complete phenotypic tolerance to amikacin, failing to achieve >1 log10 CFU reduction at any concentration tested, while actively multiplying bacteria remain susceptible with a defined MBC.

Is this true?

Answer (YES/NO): NO